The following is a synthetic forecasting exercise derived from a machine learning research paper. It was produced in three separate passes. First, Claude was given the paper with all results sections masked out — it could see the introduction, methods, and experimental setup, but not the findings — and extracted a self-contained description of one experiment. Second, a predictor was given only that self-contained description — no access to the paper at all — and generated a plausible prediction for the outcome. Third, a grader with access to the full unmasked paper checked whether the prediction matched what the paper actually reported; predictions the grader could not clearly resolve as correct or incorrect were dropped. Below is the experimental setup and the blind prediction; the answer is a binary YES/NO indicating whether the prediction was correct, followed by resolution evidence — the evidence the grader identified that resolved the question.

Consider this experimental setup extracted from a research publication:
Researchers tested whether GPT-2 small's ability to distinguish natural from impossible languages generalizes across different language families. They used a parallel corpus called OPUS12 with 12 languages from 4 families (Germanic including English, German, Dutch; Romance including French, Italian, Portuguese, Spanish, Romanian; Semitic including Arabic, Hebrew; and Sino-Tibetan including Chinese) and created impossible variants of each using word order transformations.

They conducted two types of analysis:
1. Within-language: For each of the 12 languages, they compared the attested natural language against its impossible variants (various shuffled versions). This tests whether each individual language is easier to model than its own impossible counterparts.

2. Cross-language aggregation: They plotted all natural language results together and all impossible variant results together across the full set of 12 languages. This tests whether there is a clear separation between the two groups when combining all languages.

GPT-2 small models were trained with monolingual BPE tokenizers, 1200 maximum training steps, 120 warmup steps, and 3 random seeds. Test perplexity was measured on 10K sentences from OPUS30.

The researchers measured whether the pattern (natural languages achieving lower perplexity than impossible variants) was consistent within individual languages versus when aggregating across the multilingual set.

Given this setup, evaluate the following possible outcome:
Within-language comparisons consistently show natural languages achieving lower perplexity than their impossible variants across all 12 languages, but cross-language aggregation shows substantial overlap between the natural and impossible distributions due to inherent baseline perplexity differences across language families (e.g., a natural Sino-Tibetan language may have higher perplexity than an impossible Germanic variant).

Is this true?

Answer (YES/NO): NO